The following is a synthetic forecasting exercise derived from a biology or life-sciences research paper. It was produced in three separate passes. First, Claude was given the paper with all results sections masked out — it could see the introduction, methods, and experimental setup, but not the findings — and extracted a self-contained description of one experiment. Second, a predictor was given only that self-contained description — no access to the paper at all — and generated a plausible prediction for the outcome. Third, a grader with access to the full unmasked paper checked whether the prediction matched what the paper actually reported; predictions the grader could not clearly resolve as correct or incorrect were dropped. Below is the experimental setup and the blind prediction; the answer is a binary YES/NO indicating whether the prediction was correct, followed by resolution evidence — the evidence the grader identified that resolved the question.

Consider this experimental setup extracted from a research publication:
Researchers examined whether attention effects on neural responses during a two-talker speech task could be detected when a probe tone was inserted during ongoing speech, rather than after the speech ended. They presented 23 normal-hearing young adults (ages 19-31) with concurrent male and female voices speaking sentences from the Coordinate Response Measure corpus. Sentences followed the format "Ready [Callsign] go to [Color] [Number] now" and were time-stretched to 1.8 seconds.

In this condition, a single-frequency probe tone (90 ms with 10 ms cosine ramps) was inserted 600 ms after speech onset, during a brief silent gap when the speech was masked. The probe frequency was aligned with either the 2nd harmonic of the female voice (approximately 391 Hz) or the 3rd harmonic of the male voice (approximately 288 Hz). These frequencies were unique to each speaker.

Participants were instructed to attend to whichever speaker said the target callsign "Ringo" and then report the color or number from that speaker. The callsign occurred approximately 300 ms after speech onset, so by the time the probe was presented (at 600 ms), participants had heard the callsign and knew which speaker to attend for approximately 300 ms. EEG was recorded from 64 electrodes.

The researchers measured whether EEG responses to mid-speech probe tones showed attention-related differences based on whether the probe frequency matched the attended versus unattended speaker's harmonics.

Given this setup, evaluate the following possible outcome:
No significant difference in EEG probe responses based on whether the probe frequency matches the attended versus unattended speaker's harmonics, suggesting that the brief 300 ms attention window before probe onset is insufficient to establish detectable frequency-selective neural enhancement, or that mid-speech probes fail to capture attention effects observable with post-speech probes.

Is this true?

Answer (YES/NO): NO